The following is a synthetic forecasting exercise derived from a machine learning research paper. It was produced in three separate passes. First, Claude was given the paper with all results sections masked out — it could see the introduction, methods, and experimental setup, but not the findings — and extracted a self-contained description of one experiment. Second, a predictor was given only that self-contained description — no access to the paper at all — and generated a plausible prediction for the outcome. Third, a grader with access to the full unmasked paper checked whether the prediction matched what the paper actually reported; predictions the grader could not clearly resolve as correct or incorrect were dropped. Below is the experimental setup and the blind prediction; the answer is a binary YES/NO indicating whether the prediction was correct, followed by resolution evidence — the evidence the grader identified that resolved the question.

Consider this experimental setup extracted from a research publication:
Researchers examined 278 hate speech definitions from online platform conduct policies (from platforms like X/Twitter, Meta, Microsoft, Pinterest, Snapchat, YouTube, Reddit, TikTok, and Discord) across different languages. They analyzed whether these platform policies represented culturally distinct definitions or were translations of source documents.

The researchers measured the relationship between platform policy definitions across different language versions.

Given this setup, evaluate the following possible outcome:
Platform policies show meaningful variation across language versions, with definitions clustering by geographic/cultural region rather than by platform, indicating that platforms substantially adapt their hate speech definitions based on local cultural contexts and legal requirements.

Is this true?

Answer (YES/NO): NO